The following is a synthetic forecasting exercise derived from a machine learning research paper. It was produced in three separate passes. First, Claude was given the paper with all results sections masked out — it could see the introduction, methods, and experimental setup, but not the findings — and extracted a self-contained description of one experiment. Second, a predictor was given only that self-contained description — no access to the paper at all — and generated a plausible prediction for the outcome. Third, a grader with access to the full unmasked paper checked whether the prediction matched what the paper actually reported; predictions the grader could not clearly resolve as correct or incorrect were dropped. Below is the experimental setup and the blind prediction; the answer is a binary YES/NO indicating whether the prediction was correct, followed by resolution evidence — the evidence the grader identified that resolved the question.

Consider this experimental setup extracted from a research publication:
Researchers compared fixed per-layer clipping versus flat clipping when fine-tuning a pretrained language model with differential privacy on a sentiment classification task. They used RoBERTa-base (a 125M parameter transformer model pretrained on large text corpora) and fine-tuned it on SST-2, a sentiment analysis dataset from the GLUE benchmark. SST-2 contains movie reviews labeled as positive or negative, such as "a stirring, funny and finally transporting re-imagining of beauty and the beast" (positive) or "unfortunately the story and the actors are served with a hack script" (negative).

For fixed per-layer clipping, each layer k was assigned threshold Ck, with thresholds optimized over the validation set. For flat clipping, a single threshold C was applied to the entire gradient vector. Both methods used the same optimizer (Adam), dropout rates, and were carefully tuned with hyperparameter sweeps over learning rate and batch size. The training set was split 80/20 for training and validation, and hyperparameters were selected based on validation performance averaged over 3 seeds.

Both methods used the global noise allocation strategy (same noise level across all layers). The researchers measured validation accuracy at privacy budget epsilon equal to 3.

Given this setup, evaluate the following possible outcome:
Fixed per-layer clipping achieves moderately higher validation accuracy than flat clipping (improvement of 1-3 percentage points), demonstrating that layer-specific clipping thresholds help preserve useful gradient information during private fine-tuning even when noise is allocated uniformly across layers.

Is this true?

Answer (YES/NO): NO